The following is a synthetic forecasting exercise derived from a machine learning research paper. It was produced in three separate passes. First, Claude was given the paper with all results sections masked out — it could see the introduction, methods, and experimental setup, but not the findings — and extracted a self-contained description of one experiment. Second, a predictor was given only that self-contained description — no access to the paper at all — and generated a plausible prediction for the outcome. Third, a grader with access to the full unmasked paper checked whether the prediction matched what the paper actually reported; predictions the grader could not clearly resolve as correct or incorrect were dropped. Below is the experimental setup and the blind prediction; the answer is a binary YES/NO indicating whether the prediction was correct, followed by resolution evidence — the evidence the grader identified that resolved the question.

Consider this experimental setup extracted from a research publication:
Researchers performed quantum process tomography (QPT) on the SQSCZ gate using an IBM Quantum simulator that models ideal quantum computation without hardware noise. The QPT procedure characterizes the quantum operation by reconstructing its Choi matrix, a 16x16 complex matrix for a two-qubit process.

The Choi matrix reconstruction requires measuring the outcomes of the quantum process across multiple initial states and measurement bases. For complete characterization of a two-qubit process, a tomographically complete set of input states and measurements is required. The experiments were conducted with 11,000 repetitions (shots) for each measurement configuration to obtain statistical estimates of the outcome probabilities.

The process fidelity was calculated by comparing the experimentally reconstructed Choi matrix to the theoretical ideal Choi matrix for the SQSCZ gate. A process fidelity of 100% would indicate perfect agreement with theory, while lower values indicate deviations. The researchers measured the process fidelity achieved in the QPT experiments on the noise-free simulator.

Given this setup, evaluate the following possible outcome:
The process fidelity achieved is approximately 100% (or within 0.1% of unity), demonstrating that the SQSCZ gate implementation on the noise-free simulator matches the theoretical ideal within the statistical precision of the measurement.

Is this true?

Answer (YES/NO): NO